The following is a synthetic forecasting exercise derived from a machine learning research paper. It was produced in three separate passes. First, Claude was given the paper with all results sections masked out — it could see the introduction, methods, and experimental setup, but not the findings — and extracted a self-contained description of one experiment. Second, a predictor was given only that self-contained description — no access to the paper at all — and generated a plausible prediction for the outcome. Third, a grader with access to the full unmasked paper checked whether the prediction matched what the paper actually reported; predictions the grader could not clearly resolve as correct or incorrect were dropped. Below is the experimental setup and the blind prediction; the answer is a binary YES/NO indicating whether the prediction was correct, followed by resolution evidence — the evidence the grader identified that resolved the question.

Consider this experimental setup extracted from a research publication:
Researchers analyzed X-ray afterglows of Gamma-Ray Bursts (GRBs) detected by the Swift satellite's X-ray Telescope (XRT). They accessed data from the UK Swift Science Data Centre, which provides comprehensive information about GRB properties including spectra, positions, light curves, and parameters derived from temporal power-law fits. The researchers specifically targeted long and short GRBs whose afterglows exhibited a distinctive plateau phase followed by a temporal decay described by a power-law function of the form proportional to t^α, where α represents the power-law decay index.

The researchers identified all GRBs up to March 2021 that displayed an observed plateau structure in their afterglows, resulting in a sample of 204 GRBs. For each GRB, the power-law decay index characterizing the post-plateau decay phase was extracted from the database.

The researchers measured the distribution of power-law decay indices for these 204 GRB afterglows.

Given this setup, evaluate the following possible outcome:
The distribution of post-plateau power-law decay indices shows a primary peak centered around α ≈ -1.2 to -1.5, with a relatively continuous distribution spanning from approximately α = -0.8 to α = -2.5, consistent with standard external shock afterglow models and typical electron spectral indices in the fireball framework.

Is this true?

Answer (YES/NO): NO